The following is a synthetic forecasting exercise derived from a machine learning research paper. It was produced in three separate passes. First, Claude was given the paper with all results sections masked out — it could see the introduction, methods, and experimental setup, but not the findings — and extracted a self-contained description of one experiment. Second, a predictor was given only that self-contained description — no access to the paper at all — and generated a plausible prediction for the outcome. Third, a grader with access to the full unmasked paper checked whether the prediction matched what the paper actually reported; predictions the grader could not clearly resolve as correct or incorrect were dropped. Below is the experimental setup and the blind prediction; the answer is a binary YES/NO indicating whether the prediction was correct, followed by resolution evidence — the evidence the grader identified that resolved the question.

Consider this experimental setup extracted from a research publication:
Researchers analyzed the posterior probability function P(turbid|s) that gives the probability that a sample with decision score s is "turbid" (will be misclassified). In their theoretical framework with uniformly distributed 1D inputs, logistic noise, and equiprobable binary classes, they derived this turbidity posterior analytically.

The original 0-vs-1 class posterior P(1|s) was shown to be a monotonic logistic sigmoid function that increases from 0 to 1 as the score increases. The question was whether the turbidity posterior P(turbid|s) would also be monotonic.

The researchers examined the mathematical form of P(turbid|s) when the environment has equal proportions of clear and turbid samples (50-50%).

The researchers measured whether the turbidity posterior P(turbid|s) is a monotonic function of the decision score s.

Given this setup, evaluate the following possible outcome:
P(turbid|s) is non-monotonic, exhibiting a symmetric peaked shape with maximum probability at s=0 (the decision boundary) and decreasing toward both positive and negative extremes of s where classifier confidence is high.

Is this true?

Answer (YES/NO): YES